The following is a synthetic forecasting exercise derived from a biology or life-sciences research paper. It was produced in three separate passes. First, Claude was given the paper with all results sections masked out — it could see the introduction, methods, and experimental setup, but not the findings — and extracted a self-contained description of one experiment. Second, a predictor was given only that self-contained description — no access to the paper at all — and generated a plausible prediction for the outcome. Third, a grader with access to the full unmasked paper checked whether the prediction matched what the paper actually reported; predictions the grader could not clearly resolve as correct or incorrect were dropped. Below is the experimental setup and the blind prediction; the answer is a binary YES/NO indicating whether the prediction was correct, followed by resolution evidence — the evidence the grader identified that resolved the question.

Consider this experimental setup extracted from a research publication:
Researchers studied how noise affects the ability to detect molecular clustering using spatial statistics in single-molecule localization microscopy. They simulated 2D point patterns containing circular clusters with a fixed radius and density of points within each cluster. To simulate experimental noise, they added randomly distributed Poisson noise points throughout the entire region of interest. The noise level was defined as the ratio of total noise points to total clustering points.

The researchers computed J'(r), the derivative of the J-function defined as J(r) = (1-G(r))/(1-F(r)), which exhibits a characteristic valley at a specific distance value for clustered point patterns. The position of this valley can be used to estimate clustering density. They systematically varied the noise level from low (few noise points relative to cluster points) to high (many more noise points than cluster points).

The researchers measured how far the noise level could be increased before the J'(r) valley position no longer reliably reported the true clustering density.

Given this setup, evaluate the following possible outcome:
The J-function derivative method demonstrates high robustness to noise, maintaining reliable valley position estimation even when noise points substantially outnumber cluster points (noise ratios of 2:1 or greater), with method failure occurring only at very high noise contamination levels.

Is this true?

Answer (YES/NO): YES